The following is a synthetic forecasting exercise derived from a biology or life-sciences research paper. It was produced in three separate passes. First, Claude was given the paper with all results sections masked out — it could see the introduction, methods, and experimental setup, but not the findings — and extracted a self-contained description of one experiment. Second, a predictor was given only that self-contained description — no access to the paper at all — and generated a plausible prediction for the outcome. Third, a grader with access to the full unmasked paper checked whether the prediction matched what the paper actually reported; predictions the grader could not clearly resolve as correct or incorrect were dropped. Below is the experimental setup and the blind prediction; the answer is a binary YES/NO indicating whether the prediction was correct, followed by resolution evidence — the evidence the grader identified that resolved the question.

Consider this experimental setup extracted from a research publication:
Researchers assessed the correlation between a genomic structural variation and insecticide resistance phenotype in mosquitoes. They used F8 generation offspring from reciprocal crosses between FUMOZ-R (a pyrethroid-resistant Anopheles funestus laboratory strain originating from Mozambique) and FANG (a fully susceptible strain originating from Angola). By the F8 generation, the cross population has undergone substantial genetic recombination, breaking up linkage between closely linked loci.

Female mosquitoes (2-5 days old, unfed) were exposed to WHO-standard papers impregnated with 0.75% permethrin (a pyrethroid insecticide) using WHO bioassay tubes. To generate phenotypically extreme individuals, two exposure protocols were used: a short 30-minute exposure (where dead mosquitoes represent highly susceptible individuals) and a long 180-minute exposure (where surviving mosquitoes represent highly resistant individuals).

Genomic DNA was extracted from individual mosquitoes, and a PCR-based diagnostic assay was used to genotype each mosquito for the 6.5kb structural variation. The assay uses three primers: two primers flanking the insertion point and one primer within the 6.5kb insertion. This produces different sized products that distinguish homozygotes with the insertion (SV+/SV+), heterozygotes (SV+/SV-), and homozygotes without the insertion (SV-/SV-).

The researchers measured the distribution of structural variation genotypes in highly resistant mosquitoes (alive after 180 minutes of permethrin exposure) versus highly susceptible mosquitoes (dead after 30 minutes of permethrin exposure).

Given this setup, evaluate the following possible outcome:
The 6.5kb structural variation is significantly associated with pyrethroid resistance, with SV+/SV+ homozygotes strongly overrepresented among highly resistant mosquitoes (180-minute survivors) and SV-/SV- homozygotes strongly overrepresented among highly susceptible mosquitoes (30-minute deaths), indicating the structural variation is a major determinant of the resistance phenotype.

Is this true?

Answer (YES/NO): YES